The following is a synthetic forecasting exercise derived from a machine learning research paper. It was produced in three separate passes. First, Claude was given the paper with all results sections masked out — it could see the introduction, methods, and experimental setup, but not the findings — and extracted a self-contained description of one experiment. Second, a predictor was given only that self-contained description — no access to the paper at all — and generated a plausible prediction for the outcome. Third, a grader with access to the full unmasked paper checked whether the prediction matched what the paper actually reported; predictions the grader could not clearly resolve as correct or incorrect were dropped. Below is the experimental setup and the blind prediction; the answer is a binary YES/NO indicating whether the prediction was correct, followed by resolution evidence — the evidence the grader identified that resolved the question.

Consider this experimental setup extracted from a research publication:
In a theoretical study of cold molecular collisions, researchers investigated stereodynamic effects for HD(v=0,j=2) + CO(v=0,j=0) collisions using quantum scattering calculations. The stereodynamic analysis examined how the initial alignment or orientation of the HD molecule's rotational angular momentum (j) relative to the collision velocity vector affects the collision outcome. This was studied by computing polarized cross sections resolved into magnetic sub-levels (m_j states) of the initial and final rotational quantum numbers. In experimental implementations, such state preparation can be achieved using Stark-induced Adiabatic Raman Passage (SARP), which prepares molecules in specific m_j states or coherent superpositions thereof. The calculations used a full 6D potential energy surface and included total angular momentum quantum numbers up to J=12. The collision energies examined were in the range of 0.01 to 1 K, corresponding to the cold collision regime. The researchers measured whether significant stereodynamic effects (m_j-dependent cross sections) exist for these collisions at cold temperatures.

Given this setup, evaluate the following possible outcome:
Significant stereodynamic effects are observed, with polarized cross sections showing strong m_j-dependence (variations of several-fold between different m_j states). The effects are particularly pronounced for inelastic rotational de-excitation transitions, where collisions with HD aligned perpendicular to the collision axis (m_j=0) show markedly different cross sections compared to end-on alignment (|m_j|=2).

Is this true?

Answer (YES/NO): NO